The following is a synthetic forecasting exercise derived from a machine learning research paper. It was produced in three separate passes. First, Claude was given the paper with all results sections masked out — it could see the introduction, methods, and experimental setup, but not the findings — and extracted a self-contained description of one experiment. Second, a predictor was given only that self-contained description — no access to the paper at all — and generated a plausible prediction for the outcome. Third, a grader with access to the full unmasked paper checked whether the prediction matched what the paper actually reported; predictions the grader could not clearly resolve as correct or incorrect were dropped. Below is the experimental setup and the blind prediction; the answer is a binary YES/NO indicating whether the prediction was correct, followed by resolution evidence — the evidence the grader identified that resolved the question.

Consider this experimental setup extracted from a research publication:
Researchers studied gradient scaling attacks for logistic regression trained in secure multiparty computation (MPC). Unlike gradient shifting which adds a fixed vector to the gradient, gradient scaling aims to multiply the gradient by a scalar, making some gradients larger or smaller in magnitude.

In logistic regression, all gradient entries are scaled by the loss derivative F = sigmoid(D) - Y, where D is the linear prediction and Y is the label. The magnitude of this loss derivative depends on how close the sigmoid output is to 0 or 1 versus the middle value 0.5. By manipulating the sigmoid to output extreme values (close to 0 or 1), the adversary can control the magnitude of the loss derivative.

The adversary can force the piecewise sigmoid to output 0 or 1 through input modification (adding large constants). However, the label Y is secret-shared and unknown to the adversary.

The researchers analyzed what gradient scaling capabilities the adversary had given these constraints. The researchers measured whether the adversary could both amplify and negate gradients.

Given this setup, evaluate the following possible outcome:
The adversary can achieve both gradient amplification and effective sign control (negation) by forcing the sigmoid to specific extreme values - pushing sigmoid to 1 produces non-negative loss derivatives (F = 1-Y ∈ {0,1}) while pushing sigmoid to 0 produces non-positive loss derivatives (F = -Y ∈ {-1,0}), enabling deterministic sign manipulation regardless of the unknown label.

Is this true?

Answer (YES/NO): NO